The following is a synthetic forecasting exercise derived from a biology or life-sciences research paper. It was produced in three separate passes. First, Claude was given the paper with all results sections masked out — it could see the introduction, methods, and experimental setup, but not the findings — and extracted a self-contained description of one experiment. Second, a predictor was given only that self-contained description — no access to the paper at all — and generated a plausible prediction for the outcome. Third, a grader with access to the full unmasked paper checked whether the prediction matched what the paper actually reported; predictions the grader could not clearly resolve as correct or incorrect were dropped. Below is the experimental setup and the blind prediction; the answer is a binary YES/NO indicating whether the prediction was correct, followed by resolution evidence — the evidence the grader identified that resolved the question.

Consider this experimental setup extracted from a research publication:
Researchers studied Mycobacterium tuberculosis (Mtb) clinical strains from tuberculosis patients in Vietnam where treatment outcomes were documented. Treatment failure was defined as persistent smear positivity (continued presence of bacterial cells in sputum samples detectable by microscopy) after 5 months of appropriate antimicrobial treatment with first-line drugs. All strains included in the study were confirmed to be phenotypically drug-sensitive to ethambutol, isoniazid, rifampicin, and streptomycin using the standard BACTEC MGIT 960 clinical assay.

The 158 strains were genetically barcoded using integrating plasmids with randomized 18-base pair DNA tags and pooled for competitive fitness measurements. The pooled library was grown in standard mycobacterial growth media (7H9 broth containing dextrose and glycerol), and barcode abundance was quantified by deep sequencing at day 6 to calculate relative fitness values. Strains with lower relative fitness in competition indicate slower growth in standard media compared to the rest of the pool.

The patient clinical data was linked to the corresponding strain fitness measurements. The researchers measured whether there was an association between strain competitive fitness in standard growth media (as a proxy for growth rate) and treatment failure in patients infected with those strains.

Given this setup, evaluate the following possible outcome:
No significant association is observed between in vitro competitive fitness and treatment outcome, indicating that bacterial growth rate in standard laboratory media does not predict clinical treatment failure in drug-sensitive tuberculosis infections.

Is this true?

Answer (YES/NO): NO